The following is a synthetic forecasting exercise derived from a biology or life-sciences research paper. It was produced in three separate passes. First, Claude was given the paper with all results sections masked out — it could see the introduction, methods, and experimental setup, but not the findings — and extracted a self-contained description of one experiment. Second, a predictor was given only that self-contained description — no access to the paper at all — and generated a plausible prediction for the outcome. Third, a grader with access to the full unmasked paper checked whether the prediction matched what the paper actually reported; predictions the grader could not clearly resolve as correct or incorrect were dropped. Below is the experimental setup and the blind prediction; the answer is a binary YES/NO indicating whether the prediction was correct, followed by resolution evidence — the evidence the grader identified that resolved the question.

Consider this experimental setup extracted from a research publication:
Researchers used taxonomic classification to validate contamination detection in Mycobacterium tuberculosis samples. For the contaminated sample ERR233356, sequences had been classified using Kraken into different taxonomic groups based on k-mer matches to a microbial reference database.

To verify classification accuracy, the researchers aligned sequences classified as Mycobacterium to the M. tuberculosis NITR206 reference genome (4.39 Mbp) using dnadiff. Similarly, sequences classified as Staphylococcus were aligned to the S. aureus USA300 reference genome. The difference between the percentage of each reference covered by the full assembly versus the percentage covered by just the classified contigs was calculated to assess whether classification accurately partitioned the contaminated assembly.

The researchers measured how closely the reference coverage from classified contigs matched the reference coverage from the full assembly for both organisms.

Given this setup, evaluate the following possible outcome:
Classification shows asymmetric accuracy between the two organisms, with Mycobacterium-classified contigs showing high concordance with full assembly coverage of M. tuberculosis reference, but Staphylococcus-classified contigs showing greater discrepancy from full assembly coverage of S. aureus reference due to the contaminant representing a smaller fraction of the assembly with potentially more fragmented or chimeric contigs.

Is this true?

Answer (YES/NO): NO